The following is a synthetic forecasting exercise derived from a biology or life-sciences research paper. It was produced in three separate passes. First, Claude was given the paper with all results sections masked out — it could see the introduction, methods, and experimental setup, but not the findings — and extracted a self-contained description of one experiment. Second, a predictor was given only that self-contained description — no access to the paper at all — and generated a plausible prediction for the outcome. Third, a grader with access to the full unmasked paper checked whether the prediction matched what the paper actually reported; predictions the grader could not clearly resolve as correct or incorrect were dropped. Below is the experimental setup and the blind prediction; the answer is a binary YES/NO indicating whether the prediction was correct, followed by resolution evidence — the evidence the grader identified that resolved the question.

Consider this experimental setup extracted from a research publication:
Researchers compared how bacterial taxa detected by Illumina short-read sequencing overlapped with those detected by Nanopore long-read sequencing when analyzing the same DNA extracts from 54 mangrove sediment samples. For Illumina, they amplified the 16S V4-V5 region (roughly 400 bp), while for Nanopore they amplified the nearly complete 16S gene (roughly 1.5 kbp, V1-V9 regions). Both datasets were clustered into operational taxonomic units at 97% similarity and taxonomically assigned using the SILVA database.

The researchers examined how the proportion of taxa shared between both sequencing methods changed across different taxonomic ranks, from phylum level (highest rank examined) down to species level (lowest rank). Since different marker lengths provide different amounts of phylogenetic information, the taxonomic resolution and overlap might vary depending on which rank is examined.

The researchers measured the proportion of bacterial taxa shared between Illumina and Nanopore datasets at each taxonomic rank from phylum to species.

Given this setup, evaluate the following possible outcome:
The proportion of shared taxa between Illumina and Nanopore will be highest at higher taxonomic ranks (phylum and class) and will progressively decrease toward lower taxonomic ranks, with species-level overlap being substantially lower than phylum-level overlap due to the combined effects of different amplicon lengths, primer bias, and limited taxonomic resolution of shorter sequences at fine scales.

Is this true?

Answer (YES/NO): YES